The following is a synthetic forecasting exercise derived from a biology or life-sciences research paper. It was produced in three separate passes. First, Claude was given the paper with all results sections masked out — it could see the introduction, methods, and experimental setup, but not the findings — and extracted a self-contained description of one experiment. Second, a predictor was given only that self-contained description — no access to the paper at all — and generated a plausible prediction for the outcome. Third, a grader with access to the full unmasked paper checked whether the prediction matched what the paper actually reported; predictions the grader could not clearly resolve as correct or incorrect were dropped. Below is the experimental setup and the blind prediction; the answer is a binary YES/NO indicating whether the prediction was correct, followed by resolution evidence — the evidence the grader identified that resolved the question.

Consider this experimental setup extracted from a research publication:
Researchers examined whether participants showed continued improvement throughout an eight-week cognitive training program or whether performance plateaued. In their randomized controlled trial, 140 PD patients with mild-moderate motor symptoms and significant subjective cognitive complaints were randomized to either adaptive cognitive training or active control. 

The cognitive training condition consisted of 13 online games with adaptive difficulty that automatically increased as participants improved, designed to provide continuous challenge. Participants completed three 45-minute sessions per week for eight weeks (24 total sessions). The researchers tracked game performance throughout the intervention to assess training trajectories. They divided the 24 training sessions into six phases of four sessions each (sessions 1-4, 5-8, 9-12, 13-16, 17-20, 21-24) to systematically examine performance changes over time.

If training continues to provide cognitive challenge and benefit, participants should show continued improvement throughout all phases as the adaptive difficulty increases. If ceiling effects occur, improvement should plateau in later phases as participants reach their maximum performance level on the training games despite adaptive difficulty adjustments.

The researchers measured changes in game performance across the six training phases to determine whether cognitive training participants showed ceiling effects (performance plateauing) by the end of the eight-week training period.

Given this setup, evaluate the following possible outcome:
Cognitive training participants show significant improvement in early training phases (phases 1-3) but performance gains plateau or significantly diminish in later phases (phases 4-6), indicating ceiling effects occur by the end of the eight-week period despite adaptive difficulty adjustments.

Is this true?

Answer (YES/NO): NO